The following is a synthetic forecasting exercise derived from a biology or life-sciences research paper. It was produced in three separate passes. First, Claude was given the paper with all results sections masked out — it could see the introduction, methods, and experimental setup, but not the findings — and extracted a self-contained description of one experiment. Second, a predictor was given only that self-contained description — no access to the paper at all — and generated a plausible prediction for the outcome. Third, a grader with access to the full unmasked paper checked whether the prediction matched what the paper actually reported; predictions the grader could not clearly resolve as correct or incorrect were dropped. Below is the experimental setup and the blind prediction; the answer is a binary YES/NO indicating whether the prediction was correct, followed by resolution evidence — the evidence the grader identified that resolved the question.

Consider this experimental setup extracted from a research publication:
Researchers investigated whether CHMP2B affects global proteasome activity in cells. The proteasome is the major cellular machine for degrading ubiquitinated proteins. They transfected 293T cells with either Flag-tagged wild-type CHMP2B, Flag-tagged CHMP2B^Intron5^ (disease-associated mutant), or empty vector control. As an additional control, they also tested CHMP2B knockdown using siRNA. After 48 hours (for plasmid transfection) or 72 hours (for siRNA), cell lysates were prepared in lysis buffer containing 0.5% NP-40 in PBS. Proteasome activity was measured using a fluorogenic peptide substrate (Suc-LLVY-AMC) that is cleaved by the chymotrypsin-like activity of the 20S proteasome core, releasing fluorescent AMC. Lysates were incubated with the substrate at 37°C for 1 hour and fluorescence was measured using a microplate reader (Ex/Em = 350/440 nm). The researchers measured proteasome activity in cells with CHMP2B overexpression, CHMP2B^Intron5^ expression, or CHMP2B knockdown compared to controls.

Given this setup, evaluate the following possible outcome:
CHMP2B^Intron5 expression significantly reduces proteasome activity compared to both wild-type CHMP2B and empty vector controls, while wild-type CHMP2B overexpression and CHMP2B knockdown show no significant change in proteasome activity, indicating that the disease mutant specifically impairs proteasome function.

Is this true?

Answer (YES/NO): NO